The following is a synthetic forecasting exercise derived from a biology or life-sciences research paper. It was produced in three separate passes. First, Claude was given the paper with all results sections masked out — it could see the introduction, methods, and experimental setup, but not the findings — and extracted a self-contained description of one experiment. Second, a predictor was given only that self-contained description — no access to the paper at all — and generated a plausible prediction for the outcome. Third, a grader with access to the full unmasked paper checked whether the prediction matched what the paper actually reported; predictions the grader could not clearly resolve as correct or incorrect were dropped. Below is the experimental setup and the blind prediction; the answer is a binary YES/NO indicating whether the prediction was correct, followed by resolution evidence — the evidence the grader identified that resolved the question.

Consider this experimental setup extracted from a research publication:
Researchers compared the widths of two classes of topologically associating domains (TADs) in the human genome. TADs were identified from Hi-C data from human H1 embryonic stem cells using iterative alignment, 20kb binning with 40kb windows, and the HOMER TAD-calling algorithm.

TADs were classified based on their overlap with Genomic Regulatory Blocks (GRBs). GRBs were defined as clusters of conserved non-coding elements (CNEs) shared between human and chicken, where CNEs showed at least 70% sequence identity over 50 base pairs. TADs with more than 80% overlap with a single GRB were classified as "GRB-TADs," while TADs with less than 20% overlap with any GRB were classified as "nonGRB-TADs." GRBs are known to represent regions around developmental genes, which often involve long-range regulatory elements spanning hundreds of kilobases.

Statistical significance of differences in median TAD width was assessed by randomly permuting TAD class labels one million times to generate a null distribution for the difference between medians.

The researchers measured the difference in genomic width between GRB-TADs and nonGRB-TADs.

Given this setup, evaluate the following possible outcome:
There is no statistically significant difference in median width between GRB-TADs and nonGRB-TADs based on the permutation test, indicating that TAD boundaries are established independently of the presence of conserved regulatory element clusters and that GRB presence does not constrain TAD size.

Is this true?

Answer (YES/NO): NO